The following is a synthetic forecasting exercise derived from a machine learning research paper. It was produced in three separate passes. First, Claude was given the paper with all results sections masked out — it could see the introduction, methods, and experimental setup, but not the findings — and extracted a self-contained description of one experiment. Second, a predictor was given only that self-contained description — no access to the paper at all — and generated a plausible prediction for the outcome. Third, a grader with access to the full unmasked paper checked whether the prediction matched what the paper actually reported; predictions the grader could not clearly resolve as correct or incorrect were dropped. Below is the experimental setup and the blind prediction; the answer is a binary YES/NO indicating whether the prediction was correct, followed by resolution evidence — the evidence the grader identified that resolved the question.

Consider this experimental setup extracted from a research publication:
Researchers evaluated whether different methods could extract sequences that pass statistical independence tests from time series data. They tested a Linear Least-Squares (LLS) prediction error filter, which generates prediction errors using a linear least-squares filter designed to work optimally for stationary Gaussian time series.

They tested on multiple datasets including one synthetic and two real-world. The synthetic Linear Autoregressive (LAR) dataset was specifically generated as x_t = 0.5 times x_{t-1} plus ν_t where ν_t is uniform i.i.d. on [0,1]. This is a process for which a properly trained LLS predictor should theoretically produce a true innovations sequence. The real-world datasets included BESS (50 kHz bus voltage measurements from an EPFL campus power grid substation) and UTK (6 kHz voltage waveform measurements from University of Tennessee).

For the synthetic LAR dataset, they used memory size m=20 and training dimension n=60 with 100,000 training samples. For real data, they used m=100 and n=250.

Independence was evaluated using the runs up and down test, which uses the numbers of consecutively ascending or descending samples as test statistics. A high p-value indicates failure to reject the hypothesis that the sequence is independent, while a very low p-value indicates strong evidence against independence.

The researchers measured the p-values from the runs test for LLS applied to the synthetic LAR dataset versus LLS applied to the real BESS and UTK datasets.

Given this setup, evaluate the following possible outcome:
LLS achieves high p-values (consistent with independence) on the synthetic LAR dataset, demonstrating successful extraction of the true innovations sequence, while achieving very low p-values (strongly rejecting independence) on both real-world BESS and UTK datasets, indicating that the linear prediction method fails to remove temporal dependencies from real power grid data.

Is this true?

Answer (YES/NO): YES